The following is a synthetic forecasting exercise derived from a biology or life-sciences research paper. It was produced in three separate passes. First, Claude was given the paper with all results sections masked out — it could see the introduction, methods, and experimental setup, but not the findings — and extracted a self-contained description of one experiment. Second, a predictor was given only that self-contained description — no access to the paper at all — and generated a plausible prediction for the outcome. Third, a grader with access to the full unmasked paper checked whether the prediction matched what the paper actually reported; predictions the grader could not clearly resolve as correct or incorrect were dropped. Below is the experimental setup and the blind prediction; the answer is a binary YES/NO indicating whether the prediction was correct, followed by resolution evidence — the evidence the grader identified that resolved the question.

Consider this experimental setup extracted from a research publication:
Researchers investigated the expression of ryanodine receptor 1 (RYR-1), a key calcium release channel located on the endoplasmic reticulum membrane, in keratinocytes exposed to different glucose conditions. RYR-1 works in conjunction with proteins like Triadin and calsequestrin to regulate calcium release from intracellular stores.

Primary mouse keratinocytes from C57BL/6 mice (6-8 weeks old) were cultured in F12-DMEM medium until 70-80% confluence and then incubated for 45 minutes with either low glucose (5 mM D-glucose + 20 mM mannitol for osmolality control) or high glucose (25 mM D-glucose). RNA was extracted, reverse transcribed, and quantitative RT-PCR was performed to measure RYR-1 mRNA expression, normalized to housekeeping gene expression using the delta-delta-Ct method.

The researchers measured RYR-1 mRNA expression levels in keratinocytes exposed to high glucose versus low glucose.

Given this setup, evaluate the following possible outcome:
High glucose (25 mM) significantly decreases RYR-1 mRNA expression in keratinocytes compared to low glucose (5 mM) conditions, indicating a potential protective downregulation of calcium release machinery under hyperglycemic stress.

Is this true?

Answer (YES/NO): NO